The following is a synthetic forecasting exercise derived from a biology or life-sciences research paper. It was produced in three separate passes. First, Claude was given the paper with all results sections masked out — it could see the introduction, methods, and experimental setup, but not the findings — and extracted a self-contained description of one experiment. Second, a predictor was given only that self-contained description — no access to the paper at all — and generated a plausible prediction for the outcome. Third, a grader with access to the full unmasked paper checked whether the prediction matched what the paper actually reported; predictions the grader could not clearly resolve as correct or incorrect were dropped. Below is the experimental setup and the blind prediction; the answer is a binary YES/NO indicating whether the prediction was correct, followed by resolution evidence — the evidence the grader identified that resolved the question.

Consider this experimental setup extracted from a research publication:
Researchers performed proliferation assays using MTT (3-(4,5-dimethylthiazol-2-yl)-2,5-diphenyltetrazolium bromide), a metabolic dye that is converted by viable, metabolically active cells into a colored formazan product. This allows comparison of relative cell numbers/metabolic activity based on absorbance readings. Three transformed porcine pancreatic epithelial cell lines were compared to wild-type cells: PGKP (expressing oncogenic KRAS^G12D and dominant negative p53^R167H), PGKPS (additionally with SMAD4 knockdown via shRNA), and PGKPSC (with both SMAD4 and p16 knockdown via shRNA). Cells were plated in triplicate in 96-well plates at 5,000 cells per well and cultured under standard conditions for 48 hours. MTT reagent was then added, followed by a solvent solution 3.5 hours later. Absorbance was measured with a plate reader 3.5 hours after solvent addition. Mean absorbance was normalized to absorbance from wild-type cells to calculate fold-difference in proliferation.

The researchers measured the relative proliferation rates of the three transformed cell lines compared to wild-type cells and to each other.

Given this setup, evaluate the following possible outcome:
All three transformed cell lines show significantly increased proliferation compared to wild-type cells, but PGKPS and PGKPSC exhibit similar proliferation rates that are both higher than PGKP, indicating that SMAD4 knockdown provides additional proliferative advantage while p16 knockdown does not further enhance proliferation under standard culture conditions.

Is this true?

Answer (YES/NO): NO